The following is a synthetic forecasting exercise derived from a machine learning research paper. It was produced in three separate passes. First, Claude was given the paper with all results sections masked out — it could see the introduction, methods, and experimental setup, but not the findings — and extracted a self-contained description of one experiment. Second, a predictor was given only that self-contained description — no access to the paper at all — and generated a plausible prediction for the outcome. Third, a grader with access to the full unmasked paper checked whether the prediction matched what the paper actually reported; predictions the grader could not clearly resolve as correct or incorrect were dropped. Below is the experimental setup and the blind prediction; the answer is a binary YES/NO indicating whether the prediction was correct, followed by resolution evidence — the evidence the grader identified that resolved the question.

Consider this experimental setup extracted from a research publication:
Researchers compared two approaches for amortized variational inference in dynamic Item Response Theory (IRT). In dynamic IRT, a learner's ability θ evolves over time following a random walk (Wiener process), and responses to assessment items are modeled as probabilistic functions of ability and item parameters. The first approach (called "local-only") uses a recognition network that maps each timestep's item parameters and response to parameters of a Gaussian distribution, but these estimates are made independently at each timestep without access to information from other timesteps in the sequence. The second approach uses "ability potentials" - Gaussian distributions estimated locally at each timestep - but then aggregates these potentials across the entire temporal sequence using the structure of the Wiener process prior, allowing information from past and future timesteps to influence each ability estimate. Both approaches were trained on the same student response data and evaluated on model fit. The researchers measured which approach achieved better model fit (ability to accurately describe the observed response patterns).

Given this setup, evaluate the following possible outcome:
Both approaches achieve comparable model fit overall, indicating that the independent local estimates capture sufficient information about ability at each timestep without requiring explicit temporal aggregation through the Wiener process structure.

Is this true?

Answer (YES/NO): NO